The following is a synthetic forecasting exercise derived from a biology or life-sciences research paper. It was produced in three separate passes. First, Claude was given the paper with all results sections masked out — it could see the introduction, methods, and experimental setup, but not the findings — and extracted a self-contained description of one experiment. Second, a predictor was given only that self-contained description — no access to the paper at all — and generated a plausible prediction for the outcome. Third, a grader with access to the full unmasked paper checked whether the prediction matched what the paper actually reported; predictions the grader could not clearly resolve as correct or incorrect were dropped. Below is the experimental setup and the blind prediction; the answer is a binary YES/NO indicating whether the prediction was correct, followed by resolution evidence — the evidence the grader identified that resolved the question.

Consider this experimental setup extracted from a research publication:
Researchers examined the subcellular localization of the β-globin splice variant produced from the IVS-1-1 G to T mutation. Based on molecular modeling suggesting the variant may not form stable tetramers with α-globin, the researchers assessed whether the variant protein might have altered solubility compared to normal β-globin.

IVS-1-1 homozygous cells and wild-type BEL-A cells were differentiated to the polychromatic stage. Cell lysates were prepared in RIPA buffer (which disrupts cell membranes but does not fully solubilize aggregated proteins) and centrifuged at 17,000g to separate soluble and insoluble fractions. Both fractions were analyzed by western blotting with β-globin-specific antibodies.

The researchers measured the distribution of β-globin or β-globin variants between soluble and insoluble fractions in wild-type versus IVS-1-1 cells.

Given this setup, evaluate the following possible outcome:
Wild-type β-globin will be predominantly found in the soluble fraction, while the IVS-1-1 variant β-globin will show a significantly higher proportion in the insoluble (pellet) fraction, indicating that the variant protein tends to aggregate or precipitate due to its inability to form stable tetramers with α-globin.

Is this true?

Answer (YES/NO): YES